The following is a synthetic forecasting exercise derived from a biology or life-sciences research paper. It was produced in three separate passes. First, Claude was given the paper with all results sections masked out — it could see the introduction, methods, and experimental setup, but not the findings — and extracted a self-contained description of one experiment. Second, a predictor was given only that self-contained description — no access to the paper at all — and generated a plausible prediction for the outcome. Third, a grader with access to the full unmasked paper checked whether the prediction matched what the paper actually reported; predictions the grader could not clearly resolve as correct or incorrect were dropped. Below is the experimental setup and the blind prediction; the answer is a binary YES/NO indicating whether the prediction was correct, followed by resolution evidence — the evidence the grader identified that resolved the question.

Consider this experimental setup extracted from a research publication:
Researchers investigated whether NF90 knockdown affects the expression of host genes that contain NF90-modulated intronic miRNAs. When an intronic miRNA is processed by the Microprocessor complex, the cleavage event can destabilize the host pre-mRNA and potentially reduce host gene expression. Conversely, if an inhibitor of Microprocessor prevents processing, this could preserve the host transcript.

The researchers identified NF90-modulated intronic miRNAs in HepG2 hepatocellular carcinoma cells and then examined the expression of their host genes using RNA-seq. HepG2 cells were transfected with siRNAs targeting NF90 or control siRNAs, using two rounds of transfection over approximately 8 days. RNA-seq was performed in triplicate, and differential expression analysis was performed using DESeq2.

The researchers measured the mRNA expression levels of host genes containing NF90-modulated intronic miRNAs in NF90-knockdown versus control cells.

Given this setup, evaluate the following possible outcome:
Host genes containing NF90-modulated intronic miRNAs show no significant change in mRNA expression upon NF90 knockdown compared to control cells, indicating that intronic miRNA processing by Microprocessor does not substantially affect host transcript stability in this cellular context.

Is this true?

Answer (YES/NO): NO